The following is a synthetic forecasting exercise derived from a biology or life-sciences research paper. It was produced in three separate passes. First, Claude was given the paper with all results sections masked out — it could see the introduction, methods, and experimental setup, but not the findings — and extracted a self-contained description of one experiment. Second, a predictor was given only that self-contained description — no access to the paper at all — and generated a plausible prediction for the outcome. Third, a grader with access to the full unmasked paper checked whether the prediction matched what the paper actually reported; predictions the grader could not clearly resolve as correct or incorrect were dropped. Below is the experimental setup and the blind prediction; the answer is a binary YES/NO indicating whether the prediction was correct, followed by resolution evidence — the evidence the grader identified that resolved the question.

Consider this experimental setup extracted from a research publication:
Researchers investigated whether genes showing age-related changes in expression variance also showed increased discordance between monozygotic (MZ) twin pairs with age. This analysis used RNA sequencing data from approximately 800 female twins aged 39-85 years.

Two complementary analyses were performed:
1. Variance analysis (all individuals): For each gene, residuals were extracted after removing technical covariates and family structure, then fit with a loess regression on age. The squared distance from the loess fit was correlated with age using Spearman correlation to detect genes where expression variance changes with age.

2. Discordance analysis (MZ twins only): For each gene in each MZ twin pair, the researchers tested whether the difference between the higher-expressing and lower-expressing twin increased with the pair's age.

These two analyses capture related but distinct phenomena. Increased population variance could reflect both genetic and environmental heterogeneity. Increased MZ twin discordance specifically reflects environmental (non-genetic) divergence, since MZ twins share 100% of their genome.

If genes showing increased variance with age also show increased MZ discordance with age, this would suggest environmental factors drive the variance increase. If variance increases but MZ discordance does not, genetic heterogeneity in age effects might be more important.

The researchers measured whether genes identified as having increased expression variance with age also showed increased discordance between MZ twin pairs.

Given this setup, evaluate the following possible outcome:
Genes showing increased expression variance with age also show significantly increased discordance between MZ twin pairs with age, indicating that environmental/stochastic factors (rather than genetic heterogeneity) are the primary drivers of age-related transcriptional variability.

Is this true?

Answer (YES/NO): NO